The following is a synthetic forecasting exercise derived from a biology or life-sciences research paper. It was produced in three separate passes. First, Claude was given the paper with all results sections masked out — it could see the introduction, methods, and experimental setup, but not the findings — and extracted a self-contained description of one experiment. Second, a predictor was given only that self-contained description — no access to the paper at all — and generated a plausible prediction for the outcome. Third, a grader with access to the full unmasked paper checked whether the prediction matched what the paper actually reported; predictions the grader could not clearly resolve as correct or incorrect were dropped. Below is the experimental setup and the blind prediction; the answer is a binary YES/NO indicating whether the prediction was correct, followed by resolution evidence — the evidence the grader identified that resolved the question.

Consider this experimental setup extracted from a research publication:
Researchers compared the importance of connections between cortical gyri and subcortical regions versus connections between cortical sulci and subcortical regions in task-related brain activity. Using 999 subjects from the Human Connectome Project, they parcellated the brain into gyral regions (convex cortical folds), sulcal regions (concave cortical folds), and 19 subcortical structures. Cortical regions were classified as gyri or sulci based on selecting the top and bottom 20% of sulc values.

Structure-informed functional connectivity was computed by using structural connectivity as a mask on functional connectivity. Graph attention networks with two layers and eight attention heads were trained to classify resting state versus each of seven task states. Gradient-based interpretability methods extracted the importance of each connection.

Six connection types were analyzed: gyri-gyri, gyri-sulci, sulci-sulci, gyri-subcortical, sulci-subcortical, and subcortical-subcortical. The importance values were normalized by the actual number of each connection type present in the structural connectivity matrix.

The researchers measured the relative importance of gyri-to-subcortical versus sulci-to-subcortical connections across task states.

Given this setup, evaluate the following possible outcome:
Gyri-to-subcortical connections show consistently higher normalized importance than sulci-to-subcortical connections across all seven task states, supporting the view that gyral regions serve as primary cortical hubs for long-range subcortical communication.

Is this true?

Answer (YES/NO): YES